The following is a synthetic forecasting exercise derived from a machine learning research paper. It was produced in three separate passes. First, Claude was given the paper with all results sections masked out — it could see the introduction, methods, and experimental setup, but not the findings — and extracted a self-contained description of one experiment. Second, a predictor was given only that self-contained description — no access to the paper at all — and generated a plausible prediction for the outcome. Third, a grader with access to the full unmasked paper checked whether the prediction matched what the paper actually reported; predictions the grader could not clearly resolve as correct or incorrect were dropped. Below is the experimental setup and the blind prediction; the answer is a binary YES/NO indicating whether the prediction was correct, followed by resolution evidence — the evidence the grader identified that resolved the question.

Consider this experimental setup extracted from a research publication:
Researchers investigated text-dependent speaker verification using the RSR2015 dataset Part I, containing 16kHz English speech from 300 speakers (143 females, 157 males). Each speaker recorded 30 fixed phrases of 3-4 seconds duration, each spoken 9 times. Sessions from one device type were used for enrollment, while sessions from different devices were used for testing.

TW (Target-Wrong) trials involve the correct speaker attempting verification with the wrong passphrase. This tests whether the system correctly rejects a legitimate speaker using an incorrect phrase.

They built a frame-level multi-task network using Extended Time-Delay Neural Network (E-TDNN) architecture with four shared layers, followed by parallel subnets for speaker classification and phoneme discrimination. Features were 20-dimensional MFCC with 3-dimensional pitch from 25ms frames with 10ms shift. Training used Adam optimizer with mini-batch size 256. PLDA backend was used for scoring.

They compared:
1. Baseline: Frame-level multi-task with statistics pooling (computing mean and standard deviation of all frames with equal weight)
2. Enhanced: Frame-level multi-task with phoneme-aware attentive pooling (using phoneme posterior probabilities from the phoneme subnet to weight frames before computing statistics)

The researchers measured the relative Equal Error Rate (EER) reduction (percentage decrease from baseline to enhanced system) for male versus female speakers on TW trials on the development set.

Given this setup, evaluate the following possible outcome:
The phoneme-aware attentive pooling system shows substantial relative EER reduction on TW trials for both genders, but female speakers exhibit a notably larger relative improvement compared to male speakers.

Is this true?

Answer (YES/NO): YES